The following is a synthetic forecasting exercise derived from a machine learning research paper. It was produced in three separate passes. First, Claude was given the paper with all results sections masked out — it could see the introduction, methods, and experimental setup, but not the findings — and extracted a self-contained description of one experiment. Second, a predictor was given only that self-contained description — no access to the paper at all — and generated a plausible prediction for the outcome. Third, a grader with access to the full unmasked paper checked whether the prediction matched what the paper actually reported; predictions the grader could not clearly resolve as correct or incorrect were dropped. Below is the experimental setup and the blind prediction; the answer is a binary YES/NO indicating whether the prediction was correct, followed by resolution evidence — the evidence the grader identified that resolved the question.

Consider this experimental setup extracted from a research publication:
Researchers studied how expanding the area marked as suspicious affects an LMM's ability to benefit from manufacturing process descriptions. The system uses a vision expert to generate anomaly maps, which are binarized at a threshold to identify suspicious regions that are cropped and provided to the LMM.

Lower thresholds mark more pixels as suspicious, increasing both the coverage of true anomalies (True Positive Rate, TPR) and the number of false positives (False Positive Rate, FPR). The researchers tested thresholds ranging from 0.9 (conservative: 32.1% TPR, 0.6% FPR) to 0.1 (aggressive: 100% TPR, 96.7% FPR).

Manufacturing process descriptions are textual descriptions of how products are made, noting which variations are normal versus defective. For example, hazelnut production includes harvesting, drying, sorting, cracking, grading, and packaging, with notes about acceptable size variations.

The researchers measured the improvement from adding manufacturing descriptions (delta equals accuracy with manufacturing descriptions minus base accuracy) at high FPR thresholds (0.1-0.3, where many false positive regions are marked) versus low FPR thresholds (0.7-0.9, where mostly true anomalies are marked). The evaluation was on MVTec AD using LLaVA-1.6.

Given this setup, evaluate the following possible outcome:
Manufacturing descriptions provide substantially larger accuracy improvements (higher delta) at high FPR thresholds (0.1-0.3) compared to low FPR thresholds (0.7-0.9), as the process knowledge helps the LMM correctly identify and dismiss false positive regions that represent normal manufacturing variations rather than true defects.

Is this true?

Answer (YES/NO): NO